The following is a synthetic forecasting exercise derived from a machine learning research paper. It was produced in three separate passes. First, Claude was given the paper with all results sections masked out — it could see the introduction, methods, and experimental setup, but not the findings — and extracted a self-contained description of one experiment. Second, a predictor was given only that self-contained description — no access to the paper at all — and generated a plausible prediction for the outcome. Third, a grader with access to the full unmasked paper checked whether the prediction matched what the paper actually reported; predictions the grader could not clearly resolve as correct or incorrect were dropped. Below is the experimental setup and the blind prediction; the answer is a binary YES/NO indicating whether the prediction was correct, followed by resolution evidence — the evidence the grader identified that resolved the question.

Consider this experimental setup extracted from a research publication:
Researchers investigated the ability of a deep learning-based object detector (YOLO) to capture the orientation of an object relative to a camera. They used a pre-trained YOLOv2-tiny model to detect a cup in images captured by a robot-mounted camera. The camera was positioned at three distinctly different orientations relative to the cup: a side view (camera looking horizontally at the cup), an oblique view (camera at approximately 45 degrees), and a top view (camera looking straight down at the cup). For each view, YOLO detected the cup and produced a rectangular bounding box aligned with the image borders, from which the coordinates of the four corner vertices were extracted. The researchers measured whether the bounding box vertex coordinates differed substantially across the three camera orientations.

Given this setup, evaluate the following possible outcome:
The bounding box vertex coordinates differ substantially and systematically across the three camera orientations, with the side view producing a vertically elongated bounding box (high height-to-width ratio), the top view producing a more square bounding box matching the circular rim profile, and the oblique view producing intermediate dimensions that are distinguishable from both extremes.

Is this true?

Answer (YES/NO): NO